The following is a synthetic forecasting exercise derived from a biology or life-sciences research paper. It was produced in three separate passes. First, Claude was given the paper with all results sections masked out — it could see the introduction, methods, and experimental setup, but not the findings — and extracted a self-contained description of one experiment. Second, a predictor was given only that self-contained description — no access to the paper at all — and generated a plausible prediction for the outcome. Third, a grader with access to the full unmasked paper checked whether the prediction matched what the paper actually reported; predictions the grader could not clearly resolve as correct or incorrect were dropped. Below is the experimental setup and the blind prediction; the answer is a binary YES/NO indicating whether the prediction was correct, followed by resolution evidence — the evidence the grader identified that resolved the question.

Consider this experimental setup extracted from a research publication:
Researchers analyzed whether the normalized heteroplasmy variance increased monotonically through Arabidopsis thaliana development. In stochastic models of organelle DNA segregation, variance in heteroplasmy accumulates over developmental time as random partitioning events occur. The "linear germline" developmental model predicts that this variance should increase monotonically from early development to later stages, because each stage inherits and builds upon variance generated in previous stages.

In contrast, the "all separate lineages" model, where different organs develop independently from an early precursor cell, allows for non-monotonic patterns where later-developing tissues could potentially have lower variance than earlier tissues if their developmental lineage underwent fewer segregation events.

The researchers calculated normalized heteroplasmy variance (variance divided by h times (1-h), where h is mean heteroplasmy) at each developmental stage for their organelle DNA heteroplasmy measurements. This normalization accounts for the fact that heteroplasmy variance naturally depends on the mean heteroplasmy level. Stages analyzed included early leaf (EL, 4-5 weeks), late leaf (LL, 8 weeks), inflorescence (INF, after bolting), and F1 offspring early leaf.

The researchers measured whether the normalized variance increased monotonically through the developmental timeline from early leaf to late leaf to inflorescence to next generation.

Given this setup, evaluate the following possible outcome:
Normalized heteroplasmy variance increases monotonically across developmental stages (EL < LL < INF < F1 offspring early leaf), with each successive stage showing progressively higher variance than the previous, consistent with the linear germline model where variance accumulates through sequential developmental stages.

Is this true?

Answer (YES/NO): NO